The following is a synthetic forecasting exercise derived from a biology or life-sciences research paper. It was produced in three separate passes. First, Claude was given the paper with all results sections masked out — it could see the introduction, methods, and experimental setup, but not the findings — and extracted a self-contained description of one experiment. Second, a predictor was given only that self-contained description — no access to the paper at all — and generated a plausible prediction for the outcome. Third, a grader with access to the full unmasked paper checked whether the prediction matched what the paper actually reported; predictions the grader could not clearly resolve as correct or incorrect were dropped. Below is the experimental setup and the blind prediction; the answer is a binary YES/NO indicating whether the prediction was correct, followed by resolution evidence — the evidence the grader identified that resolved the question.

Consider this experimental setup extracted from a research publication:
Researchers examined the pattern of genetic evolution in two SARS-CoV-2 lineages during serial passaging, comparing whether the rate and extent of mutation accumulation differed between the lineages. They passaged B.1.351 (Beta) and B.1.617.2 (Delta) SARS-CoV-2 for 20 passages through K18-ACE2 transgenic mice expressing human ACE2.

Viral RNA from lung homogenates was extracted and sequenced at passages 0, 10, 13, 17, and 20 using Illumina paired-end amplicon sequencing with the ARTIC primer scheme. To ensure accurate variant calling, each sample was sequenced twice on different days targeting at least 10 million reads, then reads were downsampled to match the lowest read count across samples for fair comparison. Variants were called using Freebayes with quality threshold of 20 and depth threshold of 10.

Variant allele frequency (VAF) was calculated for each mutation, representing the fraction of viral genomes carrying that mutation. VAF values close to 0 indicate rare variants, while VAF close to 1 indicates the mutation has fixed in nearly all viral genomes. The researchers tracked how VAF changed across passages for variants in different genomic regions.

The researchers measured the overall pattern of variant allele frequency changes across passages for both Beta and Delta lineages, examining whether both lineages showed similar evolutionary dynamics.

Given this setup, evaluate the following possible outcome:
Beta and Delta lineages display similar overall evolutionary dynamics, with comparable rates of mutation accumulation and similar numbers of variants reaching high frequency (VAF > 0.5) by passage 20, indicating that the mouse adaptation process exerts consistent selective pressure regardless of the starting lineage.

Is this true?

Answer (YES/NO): NO